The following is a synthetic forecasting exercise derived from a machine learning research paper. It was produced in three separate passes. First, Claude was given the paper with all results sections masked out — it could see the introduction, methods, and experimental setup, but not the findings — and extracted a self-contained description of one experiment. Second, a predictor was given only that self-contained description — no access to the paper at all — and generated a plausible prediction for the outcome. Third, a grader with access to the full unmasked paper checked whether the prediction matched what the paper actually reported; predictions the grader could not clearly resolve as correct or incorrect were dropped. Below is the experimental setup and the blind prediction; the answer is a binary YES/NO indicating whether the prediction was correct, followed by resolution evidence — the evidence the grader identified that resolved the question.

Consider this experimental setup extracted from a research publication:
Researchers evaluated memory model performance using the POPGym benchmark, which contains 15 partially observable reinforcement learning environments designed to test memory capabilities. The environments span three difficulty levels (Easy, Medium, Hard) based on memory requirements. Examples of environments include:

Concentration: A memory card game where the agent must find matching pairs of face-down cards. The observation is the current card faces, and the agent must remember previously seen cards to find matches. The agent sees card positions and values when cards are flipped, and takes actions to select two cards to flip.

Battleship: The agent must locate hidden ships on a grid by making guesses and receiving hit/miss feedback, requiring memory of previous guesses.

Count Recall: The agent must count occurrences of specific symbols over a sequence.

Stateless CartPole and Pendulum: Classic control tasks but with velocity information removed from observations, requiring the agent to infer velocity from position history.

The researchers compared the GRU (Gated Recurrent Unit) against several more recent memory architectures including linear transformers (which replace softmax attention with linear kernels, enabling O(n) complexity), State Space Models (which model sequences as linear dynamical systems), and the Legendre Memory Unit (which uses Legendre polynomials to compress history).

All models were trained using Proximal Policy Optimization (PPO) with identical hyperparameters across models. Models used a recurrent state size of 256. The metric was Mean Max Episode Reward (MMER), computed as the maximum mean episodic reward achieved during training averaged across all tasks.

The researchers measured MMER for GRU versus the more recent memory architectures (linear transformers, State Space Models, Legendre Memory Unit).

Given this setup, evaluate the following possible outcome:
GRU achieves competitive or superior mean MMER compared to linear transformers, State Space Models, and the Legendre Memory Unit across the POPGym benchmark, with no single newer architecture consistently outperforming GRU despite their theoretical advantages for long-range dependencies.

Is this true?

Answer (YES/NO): YES